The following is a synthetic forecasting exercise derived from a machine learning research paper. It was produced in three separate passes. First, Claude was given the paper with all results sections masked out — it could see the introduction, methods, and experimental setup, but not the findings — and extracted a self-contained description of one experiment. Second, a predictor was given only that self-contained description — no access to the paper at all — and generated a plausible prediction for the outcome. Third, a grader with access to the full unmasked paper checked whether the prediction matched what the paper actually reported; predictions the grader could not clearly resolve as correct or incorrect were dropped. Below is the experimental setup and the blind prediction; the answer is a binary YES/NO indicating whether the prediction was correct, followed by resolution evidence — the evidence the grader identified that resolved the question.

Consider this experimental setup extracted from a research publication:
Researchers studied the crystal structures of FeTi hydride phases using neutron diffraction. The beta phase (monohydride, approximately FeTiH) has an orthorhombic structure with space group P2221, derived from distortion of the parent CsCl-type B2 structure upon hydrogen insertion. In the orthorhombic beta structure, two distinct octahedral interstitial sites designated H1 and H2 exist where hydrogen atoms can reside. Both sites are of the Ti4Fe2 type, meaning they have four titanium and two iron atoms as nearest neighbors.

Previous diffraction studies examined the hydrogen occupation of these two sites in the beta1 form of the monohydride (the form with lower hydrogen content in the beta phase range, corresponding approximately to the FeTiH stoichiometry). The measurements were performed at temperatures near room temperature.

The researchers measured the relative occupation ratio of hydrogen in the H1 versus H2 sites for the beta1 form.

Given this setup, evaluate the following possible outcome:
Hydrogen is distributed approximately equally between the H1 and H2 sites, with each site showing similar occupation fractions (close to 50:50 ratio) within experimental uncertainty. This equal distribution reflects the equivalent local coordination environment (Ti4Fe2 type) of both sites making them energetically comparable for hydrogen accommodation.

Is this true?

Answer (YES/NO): NO